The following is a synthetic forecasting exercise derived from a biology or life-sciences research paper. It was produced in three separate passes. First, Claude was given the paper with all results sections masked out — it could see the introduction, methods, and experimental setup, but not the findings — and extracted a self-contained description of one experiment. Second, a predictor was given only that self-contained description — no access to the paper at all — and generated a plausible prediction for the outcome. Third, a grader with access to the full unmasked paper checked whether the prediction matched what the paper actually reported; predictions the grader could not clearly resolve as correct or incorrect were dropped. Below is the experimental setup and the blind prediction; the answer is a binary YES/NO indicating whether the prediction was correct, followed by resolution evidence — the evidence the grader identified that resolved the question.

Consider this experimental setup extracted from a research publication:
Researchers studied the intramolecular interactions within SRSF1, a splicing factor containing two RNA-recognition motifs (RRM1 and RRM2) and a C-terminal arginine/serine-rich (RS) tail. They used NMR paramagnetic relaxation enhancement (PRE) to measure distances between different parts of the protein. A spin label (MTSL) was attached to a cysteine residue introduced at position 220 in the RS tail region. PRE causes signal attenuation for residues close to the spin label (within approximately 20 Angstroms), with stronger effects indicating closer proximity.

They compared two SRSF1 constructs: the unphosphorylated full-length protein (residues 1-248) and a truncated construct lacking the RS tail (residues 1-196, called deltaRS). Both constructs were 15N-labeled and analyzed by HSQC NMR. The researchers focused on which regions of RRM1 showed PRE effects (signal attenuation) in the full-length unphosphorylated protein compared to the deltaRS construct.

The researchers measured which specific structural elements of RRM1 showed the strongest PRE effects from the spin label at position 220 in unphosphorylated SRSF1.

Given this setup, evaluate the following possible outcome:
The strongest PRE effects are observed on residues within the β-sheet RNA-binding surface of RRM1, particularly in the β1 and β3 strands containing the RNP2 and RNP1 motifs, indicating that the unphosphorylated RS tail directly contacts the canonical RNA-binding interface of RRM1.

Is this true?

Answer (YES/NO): NO